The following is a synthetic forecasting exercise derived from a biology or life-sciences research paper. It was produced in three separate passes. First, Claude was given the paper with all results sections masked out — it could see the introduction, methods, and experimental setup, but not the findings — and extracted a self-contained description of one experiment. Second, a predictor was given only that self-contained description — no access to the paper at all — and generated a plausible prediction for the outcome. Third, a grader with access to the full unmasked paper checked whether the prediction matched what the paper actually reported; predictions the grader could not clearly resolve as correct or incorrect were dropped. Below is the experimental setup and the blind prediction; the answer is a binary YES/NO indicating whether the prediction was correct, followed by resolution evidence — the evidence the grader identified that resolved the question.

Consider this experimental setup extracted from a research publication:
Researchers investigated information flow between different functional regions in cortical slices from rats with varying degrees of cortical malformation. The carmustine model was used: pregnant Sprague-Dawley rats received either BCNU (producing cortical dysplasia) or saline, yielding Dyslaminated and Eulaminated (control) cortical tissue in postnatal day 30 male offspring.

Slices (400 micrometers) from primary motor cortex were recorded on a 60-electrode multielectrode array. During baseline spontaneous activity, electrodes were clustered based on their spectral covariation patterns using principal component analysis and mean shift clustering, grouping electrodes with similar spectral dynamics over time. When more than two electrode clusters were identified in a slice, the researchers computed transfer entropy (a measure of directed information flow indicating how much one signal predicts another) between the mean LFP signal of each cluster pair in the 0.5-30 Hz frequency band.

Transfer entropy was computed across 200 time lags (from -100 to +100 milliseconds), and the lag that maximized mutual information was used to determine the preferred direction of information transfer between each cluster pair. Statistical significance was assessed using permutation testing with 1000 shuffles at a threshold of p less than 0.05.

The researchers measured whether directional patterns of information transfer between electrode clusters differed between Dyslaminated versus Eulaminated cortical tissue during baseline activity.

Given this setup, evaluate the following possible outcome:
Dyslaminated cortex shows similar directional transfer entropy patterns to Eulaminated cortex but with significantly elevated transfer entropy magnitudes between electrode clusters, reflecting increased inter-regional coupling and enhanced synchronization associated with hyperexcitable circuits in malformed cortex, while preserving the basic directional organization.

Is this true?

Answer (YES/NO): NO